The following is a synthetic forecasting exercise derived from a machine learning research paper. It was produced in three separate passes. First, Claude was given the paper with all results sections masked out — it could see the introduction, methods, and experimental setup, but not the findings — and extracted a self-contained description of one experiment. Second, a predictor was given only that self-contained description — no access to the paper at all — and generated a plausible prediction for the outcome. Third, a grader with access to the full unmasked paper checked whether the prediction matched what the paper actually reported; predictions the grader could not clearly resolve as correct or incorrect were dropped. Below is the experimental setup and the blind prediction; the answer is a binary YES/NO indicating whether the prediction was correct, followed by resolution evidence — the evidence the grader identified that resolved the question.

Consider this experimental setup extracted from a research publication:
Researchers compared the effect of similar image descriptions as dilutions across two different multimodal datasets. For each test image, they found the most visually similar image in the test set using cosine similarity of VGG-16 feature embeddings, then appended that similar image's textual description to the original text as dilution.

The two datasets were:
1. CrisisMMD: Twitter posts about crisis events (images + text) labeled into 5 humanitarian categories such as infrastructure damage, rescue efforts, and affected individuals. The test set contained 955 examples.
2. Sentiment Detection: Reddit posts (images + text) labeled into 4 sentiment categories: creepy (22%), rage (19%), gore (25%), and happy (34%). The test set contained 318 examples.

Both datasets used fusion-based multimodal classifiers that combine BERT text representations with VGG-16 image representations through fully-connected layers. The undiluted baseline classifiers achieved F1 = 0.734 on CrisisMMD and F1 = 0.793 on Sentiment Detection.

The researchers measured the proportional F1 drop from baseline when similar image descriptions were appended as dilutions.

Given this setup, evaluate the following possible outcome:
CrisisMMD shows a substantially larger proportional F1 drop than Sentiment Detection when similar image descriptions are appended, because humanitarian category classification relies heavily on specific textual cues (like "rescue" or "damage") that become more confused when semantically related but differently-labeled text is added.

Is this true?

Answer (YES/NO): NO